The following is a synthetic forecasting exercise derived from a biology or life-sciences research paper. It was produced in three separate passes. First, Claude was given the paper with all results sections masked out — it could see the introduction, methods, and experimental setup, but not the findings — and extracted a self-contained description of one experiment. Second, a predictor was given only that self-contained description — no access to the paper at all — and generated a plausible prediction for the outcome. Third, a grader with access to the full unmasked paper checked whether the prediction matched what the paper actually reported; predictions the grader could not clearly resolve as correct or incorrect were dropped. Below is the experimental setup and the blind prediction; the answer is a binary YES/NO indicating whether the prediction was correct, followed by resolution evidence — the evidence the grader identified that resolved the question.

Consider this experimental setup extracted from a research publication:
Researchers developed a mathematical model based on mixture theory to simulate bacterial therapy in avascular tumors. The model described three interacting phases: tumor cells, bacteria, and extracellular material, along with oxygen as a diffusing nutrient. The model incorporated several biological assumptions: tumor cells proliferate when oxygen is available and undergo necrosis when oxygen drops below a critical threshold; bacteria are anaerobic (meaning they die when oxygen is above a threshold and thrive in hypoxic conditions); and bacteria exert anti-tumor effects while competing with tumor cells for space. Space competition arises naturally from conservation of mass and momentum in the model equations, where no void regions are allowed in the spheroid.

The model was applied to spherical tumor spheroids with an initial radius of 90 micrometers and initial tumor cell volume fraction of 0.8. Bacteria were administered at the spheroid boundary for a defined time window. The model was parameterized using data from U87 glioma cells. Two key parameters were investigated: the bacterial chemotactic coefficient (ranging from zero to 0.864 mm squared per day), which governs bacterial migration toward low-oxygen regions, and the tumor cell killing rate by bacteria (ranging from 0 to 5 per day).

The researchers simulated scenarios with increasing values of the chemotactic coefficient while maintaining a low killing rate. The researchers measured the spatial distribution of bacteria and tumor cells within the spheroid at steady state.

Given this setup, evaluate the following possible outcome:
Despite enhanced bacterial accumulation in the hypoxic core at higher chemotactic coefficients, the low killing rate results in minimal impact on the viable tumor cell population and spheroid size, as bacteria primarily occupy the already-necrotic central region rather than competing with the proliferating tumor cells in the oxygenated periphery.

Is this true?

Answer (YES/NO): NO